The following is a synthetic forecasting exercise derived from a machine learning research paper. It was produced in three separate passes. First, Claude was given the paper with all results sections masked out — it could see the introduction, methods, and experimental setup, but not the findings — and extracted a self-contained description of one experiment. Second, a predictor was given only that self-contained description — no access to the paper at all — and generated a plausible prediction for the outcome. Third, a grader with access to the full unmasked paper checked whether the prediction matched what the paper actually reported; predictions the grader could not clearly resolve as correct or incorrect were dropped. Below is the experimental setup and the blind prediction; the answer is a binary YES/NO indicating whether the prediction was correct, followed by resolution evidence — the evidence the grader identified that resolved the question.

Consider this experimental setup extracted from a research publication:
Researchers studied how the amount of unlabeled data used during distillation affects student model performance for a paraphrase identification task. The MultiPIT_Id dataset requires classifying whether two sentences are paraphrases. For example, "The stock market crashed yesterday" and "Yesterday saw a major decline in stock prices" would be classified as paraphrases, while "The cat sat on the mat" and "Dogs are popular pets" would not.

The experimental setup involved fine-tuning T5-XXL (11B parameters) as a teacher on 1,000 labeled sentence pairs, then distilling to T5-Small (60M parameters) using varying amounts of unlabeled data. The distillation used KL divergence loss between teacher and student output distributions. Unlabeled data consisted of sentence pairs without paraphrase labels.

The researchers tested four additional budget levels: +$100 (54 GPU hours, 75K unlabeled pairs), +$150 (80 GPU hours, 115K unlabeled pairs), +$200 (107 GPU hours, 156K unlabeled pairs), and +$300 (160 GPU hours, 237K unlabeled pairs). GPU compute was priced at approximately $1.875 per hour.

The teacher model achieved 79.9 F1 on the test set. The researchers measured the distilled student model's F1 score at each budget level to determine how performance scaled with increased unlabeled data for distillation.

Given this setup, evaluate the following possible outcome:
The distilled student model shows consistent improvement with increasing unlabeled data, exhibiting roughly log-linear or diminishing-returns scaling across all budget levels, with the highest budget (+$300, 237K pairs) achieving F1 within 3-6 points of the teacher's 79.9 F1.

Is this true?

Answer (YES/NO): NO